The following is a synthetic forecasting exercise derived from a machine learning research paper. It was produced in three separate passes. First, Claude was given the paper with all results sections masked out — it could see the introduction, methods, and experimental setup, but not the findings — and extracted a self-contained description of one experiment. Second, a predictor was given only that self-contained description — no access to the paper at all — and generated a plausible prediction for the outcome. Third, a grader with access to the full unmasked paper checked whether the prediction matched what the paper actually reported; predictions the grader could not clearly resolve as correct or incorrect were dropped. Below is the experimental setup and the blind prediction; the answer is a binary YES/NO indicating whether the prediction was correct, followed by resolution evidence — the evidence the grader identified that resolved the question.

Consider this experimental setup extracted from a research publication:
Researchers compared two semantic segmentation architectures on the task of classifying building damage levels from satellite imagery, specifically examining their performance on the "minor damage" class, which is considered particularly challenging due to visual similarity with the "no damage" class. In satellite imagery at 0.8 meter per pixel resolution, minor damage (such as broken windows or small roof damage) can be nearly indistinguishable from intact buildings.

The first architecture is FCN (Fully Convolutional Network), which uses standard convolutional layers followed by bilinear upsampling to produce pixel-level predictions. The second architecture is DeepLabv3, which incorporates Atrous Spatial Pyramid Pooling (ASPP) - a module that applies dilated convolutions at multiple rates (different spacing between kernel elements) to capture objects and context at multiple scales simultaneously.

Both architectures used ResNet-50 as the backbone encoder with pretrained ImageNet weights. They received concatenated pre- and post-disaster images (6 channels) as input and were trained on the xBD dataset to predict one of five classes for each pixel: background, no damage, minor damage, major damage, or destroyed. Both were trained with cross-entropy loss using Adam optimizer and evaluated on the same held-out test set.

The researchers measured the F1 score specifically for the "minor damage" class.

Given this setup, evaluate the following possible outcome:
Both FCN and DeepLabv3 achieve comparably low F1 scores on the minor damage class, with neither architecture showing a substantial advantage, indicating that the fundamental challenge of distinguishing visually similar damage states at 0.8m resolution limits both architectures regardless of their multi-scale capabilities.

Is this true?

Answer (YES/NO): NO